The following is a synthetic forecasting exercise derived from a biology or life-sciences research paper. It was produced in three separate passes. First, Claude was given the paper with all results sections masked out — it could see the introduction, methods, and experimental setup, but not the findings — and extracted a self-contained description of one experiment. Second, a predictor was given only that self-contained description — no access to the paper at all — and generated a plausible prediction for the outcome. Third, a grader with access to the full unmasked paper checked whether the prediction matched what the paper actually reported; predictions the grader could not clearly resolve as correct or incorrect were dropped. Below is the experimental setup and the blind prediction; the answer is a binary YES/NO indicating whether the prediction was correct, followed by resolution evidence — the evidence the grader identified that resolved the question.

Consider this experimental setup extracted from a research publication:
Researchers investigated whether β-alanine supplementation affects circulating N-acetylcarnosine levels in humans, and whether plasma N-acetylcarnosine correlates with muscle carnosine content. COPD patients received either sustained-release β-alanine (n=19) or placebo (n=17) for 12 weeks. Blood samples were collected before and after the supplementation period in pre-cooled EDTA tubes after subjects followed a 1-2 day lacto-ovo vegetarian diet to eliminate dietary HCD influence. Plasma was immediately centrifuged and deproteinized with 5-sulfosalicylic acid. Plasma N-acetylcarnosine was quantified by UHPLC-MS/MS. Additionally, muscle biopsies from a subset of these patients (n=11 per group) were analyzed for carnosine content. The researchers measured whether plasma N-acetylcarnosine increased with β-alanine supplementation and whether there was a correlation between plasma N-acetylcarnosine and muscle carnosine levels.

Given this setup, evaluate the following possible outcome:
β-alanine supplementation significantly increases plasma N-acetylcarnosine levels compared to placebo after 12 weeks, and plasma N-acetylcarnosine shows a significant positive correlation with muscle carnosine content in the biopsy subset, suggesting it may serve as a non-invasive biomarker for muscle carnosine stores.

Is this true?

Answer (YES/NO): YES